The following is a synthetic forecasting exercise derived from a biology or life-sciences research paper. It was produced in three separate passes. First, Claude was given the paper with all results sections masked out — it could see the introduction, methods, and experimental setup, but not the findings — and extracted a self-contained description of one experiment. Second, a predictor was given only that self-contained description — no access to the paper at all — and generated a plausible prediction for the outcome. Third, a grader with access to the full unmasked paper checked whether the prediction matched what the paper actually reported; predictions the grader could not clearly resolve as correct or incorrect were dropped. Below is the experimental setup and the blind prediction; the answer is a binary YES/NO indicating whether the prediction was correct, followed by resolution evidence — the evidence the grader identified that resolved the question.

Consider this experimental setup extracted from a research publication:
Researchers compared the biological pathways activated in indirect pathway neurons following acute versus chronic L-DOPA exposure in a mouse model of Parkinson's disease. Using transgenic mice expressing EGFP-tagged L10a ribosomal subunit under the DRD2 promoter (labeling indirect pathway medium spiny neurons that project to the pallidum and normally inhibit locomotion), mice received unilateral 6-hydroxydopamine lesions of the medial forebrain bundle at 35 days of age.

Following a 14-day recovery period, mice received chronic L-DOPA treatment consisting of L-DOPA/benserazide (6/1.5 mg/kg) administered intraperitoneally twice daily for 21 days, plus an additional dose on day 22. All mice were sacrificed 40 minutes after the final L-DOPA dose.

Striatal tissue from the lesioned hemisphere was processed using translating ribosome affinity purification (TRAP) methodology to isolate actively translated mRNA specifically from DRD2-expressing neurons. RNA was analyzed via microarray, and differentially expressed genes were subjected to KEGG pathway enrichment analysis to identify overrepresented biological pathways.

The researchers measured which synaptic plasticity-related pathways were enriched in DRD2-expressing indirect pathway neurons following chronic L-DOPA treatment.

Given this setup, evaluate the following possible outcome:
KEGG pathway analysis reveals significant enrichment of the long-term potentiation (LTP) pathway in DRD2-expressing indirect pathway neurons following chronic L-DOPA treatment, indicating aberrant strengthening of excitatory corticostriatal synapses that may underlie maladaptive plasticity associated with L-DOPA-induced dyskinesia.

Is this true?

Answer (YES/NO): NO